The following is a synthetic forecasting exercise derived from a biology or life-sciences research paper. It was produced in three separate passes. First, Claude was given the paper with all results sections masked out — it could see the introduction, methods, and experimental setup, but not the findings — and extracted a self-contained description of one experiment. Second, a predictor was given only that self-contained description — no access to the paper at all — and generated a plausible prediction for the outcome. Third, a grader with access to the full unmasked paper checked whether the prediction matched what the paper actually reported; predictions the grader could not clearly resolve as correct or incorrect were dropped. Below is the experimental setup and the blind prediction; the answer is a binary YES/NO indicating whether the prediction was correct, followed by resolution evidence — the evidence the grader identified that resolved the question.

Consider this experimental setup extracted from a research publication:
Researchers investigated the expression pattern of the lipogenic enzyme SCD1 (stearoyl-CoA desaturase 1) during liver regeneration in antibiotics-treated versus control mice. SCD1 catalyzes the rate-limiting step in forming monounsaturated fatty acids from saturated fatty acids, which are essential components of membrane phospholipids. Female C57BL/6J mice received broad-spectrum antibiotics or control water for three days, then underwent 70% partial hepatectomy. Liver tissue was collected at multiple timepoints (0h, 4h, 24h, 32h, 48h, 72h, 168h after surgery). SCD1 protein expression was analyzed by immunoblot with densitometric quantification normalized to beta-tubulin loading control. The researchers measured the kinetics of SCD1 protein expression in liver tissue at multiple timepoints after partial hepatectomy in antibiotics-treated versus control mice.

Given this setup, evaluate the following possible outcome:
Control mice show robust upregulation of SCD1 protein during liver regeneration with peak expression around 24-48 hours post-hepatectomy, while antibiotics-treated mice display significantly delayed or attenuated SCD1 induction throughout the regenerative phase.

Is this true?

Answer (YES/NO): NO